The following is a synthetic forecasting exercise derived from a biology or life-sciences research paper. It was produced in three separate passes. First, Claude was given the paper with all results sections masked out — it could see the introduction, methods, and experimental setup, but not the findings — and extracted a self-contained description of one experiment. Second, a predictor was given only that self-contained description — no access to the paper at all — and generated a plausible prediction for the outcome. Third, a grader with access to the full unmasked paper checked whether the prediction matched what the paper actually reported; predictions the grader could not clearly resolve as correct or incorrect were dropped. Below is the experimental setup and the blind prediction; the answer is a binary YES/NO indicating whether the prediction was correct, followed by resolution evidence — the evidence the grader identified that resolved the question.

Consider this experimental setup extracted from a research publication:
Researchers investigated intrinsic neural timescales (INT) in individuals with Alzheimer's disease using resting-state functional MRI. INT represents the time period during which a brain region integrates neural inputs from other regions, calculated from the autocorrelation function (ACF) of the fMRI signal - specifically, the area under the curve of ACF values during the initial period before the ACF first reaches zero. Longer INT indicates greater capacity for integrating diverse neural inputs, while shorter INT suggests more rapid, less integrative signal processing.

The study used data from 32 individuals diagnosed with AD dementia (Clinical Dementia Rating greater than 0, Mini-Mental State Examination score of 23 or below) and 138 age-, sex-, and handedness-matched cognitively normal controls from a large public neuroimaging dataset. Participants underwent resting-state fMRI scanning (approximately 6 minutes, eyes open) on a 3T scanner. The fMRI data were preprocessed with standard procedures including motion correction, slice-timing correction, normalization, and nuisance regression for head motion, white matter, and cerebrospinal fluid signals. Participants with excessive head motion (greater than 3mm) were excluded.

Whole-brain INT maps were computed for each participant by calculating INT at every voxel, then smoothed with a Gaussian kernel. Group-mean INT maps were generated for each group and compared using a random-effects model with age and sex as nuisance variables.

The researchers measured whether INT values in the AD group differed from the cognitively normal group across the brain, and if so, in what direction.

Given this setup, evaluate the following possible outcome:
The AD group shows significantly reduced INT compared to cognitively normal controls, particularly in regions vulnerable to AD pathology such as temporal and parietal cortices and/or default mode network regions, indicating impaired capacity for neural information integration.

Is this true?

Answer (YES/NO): YES